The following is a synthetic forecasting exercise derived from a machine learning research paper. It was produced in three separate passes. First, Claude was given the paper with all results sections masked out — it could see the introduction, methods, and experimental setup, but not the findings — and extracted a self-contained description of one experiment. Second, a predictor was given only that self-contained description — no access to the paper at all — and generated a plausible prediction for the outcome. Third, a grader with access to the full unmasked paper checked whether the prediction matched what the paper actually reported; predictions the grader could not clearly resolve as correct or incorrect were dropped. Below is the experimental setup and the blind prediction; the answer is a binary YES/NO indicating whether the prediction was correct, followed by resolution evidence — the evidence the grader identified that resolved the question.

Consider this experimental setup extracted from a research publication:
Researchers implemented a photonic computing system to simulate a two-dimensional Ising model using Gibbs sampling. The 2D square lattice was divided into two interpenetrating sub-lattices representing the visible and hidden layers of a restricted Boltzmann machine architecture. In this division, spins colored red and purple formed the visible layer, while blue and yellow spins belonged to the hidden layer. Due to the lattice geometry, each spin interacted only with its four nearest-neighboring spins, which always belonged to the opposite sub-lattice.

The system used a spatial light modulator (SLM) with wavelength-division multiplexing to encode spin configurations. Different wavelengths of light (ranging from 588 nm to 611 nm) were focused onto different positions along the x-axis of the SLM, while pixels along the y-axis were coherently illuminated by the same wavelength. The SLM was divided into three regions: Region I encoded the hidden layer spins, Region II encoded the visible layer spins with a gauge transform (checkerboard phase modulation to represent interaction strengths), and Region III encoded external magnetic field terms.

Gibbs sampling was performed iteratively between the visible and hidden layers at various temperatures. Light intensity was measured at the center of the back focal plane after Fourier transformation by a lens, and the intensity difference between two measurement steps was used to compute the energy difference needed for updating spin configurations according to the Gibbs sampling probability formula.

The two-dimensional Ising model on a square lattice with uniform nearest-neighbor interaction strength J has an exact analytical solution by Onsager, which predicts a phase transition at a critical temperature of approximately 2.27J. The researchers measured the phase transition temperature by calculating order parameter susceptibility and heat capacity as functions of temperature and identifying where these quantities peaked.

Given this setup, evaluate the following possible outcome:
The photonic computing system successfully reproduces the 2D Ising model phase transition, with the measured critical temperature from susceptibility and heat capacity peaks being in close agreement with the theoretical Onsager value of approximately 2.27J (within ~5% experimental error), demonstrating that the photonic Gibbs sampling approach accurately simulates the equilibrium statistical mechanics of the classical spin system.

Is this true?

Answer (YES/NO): YES